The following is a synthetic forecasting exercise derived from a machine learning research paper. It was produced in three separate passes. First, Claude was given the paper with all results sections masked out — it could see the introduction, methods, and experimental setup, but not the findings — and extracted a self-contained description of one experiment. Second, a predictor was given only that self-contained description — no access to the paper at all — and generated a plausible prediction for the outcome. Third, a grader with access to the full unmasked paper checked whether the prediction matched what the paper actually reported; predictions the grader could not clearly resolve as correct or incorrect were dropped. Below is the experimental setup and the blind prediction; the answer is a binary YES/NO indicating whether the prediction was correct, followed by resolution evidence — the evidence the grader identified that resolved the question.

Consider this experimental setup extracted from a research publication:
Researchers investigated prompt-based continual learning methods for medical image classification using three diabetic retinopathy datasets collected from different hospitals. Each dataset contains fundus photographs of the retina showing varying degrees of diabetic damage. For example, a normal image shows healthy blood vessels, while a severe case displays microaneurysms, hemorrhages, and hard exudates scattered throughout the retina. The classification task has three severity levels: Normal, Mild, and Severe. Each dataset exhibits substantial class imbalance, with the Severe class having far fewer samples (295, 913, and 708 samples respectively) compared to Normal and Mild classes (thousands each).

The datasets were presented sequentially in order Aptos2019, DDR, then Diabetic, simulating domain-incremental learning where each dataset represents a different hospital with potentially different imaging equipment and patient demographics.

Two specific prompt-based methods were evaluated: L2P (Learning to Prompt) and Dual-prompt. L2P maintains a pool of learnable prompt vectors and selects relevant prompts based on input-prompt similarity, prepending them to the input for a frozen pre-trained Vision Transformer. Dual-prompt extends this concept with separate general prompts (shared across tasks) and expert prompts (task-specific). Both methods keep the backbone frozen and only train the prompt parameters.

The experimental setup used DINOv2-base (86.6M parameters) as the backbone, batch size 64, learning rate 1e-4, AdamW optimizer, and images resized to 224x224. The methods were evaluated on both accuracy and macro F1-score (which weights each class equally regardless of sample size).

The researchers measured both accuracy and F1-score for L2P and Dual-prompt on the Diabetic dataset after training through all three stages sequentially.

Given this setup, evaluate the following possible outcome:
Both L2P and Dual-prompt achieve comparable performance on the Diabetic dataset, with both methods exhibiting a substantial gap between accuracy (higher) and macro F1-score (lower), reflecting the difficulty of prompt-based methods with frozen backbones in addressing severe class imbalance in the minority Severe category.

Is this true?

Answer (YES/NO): YES